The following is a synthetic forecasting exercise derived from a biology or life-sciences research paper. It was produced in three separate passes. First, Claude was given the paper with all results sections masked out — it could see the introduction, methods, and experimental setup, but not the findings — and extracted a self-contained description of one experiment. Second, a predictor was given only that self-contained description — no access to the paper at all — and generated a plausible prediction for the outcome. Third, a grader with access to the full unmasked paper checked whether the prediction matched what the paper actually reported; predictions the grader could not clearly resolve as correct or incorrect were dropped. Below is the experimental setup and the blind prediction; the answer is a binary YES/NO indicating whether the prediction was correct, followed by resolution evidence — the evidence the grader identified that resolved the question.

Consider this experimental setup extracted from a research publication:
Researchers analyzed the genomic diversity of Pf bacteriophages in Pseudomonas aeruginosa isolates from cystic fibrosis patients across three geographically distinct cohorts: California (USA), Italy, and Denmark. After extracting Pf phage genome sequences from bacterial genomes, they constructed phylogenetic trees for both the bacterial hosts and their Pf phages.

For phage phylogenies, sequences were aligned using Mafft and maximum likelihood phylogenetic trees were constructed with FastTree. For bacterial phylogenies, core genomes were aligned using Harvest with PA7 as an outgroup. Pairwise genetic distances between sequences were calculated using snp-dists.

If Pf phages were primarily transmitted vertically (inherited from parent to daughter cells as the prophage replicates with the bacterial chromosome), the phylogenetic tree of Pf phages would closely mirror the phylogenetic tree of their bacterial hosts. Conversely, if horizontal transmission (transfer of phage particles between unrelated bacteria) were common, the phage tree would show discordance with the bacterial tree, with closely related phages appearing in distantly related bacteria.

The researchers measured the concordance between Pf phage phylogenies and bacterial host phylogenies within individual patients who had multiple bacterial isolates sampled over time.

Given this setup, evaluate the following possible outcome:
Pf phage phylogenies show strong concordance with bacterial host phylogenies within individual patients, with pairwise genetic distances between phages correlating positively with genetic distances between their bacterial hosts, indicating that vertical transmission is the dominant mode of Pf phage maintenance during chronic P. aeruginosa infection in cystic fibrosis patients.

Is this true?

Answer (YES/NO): YES